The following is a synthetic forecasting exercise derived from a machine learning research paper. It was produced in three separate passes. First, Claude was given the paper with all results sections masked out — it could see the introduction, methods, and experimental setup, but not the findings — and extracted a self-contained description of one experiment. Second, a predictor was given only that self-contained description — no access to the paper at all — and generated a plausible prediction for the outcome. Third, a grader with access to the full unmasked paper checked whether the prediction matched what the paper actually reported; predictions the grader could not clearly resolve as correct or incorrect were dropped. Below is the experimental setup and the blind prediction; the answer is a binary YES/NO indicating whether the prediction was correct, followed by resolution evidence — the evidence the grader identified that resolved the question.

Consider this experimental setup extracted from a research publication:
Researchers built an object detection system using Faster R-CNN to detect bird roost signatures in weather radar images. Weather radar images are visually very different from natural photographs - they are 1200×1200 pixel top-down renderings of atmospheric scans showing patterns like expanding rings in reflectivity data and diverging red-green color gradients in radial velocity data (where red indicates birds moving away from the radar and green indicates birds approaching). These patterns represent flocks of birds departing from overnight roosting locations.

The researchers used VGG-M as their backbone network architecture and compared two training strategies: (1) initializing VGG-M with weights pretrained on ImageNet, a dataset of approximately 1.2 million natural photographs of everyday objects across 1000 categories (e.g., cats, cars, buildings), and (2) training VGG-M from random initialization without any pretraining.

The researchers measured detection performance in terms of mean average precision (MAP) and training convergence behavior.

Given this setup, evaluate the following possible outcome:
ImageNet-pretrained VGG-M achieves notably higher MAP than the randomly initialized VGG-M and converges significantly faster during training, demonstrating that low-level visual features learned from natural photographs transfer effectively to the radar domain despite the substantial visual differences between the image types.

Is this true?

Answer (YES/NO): YES